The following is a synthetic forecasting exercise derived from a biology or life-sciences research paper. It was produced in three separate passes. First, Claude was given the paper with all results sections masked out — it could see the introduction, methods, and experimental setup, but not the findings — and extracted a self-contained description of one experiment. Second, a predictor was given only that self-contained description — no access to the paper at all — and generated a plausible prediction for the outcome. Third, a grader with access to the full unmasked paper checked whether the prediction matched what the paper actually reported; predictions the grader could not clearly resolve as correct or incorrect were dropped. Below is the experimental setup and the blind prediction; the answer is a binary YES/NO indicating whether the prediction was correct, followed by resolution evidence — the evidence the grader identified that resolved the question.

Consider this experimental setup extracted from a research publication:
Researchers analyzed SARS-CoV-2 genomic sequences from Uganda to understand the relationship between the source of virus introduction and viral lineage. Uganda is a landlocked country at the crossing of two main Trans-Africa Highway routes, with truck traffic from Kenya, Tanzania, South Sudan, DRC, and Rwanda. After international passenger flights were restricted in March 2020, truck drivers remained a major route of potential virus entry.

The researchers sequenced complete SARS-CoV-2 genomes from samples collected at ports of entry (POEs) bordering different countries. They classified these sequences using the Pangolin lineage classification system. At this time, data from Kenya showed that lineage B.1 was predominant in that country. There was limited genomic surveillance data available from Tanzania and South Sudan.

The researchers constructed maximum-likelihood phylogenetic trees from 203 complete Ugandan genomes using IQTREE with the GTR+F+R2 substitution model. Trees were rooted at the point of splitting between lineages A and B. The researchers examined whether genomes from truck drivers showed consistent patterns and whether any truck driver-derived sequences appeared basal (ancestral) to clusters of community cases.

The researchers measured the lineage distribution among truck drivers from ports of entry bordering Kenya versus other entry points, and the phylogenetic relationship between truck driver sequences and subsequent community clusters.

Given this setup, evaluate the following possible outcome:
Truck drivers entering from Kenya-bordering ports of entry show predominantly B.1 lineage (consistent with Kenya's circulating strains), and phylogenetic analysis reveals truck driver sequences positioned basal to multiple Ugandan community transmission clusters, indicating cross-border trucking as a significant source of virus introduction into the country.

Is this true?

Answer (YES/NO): YES